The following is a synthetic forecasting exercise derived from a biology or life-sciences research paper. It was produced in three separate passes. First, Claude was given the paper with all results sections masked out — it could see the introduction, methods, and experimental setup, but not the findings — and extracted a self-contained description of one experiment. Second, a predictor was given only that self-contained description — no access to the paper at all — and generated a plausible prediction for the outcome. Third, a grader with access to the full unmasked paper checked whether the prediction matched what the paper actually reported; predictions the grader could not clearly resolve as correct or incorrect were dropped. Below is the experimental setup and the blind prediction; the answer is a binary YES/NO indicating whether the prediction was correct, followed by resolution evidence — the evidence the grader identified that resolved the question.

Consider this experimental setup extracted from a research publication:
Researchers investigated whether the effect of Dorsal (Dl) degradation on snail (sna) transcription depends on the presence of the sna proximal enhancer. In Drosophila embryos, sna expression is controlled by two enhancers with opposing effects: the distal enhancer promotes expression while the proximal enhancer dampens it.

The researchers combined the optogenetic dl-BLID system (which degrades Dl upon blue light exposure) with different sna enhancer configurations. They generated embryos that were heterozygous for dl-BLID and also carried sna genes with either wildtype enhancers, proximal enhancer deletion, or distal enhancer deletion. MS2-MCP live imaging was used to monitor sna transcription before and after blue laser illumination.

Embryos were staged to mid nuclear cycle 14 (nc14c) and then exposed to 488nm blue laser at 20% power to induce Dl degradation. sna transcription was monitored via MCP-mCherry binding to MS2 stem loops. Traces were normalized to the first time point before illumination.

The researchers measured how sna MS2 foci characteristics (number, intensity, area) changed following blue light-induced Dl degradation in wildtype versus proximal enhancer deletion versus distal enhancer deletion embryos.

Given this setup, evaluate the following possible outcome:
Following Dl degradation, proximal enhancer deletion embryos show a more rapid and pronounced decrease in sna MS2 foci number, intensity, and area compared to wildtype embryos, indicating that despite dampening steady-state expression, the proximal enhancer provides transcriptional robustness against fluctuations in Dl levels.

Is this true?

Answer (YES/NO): NO